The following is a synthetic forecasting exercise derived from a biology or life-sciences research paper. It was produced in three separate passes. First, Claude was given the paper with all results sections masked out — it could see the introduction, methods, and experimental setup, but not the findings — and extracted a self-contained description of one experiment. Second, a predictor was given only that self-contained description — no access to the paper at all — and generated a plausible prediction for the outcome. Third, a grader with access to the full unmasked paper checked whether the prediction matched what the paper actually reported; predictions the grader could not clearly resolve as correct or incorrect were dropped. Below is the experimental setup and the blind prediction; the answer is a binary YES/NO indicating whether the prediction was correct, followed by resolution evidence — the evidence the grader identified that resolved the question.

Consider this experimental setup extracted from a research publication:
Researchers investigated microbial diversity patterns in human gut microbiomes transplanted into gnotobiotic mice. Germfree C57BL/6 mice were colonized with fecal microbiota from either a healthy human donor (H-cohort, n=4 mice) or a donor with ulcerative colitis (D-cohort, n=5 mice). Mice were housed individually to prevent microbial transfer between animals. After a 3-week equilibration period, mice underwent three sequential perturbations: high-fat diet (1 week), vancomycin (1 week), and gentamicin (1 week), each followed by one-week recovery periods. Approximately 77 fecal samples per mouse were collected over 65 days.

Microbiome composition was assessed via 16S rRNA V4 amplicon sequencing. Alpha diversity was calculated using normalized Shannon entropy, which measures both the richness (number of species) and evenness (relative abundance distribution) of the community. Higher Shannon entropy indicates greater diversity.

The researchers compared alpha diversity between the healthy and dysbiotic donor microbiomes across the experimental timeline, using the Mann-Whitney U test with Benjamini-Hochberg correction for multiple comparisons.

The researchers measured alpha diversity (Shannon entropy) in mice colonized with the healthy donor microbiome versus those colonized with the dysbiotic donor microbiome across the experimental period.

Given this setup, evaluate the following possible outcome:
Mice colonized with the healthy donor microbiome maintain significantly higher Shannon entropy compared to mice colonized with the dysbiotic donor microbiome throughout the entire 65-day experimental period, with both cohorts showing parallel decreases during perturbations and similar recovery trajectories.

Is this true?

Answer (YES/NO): NO